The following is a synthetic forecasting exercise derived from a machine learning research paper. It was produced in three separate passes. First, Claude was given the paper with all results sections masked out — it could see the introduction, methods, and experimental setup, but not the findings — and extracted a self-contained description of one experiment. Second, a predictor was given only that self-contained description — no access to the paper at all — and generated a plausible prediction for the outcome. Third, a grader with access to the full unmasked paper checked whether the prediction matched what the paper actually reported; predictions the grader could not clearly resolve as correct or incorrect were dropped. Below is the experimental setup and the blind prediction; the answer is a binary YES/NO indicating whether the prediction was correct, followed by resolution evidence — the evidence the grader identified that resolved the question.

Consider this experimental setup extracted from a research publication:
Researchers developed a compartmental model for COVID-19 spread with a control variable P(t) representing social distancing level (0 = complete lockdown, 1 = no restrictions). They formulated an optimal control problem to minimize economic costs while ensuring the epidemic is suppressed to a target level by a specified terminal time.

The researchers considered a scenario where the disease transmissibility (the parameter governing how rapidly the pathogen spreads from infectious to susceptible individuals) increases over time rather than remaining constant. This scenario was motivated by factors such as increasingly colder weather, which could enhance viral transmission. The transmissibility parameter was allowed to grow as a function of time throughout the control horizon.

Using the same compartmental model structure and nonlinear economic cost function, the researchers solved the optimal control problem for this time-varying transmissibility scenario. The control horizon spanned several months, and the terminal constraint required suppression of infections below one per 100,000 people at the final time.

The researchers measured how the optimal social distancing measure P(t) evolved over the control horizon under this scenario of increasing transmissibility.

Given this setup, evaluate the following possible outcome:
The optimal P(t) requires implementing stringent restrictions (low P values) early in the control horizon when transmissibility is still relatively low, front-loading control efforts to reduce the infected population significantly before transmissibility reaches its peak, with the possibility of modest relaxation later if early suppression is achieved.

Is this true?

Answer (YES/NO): NO